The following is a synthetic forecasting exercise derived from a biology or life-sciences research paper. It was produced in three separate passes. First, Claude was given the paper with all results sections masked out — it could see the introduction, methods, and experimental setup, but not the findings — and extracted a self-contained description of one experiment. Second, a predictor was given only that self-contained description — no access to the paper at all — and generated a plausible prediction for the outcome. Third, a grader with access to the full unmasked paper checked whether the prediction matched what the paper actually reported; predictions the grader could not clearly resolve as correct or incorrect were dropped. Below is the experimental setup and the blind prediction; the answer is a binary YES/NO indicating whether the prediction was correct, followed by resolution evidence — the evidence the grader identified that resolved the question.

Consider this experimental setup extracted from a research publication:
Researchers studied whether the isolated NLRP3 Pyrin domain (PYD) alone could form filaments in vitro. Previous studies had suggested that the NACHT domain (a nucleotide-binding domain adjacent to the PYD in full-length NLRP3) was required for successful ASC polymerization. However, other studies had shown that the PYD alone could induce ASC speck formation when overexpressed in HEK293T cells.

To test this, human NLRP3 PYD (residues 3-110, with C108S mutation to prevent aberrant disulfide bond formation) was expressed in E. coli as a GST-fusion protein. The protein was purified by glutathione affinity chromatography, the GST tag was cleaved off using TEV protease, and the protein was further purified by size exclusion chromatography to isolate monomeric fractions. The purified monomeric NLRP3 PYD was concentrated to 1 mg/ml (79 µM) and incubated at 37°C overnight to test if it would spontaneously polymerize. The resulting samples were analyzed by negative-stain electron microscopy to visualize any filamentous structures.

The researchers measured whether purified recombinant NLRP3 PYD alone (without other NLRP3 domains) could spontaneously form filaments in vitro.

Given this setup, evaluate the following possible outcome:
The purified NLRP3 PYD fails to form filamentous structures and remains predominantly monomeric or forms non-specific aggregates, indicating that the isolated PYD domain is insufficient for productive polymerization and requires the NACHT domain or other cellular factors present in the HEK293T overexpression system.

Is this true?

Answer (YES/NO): NO